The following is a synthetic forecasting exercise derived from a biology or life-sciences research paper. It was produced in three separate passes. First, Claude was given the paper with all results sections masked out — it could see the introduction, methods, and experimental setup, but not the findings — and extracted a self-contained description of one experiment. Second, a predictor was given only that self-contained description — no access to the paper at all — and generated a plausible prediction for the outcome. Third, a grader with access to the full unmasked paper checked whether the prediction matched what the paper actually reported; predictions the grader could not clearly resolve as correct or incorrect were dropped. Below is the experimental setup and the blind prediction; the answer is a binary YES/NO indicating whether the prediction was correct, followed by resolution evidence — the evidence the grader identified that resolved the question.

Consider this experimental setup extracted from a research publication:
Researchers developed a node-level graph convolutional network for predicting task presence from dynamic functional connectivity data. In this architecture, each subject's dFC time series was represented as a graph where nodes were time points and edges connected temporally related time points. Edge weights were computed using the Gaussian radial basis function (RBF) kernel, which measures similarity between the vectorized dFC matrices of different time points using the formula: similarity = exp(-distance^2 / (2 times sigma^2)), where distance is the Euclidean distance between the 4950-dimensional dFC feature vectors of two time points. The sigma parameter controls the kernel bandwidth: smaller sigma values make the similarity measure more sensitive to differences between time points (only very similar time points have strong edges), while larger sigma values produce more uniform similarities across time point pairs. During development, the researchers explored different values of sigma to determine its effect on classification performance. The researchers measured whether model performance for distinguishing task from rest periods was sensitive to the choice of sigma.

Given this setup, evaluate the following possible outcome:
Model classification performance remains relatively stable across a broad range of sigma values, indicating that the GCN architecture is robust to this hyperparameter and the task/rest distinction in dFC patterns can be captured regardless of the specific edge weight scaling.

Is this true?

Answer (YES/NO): YES